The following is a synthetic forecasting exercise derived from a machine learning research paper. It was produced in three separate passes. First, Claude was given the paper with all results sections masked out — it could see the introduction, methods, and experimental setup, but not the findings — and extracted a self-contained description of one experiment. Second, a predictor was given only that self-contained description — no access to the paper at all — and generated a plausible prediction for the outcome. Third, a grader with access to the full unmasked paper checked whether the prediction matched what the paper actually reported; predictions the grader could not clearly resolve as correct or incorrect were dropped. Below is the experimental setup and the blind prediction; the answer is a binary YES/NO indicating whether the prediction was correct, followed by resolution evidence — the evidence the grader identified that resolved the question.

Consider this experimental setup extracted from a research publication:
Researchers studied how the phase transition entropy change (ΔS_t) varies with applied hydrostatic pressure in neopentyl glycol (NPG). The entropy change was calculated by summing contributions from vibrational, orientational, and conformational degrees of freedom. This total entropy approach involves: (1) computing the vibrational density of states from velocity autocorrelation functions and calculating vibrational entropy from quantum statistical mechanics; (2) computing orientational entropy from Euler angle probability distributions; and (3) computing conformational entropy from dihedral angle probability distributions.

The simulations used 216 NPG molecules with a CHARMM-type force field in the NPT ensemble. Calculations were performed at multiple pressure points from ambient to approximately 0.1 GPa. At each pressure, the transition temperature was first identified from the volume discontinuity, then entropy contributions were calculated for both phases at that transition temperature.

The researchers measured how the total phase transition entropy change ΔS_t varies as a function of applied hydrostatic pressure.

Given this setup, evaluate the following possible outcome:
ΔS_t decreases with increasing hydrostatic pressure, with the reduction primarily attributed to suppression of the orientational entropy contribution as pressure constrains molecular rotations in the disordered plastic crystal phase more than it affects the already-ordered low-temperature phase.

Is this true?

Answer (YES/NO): NO